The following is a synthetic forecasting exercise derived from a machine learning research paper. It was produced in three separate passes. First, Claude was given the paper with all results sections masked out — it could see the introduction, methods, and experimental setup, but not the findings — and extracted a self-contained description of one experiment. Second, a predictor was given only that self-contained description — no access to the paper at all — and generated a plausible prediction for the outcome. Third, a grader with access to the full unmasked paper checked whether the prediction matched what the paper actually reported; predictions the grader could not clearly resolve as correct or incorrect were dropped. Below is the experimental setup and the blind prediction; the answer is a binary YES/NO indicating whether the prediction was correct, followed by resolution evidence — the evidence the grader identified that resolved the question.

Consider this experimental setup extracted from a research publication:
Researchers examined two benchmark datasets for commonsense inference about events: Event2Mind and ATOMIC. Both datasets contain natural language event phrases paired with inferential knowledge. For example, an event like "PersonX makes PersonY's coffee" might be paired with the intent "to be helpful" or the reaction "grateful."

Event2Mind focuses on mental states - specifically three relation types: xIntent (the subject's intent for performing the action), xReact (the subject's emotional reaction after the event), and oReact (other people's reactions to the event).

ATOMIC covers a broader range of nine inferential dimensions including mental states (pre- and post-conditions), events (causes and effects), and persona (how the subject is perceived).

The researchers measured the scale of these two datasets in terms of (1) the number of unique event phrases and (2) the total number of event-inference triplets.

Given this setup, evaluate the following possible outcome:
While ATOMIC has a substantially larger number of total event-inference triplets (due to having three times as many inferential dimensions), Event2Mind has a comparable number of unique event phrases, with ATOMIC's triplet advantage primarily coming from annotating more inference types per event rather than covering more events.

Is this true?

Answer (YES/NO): YES